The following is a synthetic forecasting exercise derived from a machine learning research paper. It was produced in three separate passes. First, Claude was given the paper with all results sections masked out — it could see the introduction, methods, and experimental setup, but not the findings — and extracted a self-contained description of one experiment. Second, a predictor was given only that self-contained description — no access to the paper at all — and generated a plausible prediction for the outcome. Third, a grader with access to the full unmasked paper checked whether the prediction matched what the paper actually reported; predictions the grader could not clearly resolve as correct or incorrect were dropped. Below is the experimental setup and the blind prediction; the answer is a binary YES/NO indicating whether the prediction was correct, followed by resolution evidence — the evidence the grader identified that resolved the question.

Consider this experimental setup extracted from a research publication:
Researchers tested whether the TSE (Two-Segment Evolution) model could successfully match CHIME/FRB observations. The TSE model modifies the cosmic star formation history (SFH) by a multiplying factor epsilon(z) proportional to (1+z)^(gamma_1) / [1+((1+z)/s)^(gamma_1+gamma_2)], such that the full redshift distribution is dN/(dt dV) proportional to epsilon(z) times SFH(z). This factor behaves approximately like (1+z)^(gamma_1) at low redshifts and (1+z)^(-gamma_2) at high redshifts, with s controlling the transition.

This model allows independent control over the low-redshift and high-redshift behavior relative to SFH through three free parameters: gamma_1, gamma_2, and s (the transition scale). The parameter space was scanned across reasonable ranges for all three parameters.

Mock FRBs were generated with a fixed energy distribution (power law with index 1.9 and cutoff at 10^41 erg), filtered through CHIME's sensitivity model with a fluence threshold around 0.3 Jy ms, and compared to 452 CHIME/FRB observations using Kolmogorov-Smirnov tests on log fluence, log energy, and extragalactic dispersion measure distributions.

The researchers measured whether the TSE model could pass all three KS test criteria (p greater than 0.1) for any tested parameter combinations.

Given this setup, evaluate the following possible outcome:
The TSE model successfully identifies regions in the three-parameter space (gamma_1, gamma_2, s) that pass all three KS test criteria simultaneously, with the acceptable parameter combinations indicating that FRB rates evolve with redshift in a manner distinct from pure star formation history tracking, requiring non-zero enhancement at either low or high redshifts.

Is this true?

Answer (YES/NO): NO